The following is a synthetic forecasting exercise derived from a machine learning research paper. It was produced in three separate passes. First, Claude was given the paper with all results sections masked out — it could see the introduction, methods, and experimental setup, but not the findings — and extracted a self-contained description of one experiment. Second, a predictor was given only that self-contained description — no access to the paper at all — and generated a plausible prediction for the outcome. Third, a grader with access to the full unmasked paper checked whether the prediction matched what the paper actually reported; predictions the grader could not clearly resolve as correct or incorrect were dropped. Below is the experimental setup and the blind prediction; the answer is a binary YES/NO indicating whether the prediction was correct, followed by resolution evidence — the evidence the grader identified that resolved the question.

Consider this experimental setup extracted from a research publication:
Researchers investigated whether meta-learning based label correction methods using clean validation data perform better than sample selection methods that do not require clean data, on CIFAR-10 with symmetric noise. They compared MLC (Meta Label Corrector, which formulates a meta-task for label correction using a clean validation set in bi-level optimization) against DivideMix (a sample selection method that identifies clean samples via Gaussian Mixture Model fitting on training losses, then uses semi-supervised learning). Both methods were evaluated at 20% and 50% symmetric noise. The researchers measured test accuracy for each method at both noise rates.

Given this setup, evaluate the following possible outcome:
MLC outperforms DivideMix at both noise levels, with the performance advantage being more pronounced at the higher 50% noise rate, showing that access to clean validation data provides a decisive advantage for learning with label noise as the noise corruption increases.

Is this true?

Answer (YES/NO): NO